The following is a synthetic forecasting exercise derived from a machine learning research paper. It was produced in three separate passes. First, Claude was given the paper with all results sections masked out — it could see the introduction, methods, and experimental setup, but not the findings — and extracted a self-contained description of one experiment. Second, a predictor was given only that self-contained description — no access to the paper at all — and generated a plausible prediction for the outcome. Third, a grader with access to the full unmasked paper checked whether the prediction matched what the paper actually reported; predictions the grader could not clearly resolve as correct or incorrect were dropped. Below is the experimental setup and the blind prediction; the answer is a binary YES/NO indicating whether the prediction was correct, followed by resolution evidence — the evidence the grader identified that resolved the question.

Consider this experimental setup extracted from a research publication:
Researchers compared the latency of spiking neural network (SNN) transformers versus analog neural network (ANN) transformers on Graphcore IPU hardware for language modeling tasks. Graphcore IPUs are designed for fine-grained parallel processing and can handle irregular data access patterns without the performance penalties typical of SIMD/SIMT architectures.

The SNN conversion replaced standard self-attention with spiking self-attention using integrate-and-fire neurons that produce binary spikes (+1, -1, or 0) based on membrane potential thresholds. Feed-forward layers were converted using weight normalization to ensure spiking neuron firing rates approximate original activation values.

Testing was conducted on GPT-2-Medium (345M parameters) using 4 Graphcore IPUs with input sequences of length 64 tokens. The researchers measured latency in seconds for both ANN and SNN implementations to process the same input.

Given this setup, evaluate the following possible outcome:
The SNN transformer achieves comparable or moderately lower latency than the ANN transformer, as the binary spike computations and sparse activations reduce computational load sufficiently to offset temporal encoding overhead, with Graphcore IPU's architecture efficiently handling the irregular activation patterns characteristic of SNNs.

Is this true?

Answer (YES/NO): YES